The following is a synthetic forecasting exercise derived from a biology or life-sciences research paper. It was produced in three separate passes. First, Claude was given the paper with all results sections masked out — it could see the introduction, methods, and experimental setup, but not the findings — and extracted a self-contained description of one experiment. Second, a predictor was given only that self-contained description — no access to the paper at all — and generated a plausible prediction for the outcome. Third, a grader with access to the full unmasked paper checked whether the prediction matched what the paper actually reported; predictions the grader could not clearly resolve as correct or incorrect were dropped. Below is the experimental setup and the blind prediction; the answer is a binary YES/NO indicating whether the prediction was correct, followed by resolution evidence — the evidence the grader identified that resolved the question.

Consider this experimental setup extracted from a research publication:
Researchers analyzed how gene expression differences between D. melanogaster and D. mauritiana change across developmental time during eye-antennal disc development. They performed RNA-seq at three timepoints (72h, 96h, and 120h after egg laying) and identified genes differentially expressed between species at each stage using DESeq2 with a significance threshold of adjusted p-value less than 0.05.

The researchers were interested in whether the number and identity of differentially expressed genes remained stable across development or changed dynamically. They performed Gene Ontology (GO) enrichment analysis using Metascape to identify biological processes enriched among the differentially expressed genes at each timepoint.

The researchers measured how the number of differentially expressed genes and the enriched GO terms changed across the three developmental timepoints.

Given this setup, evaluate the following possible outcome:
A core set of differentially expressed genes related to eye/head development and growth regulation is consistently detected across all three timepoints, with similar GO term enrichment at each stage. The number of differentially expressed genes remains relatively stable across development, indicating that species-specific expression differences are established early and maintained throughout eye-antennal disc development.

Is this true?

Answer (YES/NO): NO